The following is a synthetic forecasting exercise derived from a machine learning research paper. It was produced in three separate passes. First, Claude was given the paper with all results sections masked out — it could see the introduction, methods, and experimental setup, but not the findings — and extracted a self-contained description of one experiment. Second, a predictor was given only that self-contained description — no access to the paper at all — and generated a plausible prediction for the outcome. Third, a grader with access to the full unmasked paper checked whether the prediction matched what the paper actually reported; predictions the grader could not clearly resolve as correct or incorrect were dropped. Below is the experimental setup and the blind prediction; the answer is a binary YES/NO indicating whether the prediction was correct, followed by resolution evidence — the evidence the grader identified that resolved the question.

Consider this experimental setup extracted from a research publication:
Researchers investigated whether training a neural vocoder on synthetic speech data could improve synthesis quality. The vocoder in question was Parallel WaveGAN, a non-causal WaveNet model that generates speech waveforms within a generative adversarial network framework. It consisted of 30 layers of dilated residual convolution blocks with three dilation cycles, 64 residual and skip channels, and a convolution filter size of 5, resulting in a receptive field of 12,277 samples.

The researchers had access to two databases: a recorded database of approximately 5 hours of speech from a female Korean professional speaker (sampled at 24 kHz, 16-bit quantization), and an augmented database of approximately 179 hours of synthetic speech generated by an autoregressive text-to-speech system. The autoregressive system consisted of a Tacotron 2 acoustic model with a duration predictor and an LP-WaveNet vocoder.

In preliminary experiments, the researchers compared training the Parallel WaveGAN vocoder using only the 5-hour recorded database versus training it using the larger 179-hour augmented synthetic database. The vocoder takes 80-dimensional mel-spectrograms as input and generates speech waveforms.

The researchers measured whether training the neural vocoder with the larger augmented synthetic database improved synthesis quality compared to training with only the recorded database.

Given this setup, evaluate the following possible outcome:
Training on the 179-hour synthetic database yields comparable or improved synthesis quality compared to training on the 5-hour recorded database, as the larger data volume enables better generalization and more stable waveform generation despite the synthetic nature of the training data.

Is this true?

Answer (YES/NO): NO